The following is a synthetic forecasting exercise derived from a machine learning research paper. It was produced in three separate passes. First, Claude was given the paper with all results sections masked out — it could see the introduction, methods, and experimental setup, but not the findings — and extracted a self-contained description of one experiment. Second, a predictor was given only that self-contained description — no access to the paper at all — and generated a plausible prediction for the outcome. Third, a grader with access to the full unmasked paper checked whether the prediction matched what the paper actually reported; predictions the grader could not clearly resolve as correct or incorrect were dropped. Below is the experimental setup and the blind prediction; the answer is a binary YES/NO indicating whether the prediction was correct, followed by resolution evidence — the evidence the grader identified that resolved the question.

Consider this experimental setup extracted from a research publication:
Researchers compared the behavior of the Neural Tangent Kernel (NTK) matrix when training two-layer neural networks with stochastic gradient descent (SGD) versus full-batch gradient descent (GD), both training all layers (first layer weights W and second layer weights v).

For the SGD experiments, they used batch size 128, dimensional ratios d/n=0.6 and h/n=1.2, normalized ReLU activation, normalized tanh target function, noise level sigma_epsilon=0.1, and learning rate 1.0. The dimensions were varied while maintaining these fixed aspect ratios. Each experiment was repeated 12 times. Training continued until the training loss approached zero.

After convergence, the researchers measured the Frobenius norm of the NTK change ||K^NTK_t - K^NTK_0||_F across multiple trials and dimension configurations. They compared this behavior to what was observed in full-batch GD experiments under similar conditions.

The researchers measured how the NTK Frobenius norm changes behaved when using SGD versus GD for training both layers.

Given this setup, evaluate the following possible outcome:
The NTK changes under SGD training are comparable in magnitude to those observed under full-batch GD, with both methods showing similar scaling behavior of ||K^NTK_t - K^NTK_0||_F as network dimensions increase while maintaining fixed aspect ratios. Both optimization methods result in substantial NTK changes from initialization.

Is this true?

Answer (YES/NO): NO